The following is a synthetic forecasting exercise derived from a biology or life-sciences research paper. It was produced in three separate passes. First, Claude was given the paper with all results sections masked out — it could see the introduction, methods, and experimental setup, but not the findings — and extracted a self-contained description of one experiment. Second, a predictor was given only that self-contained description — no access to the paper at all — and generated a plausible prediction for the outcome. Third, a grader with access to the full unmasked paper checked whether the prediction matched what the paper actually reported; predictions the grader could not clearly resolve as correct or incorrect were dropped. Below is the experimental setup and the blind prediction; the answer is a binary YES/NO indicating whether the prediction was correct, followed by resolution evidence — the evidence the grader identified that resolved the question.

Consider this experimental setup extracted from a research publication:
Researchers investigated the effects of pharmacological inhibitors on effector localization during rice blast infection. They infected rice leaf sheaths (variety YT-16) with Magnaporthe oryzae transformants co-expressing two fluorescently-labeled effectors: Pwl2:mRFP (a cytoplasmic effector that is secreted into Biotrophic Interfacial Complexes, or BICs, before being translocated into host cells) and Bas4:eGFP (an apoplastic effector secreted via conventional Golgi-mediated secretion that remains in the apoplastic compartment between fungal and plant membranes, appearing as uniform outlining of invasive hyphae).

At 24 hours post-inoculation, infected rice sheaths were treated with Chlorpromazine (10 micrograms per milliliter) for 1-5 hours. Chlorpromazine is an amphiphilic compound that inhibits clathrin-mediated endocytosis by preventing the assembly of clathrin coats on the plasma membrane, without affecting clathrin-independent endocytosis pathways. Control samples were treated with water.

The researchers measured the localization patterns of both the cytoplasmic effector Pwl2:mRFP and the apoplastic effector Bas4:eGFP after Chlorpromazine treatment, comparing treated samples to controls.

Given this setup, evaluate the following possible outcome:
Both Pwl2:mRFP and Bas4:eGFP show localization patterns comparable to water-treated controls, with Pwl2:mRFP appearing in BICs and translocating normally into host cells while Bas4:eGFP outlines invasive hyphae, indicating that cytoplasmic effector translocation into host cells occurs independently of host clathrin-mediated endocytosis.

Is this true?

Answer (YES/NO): NO